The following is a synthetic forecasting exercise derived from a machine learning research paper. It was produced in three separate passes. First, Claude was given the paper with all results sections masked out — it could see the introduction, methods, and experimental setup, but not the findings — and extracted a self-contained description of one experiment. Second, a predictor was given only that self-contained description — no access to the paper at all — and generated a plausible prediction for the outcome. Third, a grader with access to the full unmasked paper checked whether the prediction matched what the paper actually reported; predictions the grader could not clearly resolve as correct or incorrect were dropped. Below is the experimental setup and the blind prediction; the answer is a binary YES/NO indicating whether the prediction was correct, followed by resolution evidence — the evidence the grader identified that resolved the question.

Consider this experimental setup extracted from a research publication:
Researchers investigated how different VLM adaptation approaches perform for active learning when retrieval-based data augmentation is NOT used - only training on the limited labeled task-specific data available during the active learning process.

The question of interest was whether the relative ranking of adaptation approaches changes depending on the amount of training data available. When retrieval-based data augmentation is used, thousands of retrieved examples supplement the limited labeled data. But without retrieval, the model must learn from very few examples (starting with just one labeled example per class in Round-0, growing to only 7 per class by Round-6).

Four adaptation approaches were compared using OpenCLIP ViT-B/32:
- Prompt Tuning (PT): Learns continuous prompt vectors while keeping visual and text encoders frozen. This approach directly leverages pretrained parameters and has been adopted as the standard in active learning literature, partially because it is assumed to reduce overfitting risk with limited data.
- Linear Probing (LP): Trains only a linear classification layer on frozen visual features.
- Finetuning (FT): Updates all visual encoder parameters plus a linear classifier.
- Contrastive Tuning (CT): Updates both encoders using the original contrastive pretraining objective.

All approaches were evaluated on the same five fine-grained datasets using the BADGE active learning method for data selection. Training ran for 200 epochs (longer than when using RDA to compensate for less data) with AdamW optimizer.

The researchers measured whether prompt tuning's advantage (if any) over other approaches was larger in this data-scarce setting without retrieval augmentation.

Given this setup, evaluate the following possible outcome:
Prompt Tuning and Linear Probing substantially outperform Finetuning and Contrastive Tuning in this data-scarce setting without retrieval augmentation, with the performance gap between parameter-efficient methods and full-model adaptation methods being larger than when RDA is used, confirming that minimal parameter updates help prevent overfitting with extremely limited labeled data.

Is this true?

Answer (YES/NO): NO